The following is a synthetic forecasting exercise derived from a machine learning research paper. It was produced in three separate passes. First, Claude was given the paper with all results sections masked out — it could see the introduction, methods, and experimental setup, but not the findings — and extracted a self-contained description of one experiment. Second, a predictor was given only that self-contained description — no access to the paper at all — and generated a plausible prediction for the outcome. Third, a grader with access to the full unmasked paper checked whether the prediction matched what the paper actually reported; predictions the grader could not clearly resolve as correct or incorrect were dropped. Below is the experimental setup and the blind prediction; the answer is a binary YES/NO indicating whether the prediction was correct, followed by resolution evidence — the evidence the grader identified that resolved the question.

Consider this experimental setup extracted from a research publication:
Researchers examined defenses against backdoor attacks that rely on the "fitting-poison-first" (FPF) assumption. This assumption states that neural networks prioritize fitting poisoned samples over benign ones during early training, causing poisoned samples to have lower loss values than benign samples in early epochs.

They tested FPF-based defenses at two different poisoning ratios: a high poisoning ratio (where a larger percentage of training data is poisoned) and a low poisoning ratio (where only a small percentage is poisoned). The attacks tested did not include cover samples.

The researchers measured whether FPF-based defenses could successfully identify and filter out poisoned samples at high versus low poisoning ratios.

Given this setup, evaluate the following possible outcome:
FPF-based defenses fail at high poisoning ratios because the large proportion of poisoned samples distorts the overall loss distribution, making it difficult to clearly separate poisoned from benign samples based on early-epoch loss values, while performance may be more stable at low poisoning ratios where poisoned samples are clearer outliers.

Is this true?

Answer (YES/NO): NO